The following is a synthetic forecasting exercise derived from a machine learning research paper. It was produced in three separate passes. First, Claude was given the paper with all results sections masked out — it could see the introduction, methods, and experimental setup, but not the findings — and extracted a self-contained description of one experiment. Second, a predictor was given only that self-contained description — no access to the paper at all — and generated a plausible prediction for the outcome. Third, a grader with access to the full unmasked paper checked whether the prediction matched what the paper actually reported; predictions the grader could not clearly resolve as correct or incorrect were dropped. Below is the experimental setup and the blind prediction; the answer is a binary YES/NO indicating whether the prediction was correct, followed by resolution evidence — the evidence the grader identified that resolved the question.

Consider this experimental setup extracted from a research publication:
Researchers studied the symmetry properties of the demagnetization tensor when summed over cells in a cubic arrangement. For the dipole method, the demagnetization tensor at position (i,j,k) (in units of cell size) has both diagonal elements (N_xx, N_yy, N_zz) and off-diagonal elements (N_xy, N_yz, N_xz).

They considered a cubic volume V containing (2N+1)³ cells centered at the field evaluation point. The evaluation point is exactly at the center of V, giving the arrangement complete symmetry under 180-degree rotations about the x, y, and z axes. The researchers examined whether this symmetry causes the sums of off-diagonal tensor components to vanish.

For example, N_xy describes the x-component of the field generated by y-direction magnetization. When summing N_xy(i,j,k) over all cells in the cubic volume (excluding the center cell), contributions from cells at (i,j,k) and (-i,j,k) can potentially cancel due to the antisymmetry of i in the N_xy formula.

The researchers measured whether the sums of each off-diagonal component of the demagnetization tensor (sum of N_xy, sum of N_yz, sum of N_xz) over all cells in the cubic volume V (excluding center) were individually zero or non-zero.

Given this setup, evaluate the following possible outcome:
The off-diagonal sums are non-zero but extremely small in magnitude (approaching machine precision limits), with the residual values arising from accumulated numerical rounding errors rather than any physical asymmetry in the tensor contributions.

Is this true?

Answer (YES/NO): NO